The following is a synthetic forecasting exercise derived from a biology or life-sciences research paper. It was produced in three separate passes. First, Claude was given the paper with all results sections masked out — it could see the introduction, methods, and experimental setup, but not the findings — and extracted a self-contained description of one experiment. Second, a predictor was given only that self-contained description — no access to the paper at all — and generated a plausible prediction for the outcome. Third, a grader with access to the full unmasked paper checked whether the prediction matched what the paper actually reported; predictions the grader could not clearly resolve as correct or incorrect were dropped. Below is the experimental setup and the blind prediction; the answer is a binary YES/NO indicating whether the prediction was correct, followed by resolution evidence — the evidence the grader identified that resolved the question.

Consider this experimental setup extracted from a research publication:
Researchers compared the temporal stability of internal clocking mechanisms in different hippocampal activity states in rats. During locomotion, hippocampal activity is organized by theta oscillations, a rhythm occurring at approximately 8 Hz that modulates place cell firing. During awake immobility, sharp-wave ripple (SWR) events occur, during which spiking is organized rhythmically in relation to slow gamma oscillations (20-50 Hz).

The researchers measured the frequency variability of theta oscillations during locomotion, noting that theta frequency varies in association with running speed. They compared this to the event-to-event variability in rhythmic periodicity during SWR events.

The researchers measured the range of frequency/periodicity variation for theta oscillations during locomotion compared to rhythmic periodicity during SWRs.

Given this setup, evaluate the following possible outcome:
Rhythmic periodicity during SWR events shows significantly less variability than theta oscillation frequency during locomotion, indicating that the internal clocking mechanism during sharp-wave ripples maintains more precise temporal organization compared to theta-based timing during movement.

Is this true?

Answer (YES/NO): NO